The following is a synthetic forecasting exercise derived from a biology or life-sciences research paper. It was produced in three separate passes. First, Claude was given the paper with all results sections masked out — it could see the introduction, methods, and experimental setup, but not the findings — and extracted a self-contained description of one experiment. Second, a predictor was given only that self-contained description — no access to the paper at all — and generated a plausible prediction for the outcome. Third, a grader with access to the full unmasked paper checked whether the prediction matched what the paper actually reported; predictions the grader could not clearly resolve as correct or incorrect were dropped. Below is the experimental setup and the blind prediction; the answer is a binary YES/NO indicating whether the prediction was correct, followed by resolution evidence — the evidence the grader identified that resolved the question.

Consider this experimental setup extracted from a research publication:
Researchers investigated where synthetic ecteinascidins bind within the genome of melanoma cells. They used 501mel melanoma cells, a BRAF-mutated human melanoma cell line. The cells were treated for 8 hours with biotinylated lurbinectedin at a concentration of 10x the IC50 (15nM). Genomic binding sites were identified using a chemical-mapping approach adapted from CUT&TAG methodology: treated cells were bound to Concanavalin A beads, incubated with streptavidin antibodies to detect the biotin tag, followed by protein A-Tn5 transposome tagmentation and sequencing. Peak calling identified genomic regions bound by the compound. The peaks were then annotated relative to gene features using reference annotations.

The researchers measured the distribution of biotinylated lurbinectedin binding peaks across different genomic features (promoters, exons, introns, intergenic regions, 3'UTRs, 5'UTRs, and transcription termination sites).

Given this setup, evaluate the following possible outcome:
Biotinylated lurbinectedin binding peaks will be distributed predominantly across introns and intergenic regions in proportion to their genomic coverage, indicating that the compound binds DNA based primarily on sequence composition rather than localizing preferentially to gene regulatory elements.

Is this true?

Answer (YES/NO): NO